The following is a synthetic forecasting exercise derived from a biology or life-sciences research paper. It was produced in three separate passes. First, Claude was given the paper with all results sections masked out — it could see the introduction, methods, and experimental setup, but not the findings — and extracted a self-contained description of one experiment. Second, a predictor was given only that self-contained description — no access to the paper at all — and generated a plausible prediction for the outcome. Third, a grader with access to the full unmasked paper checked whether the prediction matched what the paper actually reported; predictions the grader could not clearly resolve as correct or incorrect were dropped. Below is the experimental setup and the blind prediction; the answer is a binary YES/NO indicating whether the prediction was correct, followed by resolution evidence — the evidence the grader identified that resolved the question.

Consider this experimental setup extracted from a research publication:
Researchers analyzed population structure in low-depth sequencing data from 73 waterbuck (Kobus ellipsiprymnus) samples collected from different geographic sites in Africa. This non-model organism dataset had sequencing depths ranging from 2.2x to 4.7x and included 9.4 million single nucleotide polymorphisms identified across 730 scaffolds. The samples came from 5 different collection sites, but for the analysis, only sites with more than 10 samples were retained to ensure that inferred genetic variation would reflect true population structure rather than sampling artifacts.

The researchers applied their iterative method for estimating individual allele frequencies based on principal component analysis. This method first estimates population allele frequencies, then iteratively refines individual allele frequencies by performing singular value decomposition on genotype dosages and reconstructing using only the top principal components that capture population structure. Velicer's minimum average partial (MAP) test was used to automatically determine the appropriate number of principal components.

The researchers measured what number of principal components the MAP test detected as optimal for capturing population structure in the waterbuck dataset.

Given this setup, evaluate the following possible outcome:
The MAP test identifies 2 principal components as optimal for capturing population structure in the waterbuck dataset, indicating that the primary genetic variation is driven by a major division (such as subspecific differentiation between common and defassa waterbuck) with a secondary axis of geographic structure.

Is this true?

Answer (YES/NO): NO